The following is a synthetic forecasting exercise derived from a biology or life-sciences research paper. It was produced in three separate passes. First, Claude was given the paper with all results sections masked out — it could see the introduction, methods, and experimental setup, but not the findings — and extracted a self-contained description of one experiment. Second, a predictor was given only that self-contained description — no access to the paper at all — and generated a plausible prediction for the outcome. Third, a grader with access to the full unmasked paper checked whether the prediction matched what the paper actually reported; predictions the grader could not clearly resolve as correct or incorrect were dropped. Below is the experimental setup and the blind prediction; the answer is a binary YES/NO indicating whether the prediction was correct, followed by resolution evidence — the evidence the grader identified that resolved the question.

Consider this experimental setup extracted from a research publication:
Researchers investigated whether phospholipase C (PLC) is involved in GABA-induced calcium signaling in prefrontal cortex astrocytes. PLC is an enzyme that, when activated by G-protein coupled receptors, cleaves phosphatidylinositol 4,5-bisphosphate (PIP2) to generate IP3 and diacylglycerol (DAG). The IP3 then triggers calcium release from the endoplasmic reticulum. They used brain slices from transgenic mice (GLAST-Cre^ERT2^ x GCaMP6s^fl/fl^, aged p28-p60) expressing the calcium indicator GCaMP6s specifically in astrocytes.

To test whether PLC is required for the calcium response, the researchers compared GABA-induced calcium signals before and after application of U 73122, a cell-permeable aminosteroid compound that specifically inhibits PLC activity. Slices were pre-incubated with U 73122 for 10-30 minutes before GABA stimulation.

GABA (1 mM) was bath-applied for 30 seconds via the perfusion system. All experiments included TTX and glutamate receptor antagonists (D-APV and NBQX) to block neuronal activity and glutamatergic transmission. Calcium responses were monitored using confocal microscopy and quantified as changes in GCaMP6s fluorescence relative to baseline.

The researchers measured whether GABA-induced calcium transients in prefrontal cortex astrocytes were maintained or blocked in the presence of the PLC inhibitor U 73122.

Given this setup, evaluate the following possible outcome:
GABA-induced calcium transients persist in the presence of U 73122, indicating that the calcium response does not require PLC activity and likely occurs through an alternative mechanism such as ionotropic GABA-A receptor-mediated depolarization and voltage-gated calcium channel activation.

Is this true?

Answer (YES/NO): NO